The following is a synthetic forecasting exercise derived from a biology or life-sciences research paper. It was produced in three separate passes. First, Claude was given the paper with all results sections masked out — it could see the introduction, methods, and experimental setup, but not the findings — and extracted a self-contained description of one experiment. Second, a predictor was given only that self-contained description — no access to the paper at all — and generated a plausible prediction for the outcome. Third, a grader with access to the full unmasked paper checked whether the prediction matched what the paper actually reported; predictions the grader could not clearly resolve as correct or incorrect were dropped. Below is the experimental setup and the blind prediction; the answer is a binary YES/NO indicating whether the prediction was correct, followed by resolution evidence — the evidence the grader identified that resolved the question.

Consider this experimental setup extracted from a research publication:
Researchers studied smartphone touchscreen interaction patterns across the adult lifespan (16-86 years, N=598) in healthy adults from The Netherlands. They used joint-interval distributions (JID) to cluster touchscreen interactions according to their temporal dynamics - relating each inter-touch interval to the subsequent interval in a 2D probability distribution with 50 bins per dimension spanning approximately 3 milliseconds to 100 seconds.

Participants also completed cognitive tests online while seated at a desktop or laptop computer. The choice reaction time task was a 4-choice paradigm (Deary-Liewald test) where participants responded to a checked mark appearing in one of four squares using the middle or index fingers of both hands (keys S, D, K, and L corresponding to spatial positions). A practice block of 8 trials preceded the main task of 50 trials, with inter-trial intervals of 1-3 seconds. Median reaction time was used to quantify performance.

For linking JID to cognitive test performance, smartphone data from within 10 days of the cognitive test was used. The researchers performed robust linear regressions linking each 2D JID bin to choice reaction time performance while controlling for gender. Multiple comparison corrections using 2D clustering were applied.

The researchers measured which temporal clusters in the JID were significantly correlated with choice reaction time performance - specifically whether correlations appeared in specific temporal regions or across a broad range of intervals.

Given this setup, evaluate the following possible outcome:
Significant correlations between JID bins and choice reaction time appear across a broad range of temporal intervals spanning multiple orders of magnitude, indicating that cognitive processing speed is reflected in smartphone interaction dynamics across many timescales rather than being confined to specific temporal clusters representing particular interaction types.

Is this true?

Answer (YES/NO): YES